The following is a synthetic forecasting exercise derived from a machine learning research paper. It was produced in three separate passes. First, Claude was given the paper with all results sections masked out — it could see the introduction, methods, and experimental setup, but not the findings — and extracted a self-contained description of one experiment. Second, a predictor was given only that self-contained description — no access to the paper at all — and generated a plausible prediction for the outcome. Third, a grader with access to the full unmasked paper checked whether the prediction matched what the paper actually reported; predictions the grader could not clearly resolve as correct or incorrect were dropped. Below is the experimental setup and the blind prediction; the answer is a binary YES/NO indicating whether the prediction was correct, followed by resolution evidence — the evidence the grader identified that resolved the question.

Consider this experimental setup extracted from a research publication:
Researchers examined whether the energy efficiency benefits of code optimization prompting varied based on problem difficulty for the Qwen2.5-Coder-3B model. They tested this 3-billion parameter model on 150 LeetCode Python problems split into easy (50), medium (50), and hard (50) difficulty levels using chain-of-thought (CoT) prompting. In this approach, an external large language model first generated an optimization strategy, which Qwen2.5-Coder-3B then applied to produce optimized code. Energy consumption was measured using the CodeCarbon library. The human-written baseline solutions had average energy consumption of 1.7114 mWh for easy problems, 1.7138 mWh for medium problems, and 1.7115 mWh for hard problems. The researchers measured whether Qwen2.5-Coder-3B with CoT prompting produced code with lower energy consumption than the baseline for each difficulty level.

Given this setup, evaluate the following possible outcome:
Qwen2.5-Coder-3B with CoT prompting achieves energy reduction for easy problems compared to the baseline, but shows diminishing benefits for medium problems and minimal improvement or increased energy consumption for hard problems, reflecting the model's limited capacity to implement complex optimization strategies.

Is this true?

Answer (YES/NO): NO